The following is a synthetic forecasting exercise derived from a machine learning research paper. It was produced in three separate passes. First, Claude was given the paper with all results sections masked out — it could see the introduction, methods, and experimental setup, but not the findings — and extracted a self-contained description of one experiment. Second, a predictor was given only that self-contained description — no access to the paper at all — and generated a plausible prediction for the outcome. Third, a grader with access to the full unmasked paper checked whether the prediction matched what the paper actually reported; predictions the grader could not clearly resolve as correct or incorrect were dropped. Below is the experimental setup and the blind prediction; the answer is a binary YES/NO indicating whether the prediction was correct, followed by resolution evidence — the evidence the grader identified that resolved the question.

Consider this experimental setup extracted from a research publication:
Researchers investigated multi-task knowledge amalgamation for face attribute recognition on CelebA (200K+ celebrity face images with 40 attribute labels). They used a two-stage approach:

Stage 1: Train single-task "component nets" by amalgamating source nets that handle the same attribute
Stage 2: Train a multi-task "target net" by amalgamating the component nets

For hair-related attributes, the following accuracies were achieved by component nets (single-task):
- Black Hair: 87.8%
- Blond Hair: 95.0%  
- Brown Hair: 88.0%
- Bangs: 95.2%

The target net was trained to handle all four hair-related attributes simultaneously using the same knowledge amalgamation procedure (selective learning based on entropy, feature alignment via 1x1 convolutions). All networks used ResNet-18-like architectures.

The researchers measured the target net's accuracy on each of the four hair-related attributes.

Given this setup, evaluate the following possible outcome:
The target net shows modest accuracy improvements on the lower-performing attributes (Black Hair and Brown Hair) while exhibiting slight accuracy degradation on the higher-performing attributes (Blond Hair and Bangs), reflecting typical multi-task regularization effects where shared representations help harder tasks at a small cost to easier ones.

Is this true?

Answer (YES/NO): NO